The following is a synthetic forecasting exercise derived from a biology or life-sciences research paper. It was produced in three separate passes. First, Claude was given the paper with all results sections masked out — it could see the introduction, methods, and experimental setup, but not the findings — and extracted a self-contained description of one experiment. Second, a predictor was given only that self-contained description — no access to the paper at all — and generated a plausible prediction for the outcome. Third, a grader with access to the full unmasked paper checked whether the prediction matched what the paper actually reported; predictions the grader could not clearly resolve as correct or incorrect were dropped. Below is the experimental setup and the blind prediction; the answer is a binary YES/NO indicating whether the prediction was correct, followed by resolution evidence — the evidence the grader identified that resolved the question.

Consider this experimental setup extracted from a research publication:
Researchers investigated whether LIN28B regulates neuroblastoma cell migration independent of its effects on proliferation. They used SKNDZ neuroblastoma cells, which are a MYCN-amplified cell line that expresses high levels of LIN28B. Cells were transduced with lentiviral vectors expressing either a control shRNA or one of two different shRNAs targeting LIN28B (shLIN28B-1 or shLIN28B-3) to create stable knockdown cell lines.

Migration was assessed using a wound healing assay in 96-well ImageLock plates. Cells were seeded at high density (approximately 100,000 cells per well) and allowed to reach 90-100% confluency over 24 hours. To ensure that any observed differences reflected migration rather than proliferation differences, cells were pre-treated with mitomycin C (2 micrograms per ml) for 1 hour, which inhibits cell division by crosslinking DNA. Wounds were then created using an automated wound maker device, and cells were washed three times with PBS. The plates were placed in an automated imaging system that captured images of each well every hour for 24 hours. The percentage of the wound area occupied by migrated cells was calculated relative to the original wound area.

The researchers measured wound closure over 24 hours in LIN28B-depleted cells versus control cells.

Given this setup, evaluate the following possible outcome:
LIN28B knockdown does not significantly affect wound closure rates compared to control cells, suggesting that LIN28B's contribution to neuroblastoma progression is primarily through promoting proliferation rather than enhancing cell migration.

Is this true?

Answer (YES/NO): NO